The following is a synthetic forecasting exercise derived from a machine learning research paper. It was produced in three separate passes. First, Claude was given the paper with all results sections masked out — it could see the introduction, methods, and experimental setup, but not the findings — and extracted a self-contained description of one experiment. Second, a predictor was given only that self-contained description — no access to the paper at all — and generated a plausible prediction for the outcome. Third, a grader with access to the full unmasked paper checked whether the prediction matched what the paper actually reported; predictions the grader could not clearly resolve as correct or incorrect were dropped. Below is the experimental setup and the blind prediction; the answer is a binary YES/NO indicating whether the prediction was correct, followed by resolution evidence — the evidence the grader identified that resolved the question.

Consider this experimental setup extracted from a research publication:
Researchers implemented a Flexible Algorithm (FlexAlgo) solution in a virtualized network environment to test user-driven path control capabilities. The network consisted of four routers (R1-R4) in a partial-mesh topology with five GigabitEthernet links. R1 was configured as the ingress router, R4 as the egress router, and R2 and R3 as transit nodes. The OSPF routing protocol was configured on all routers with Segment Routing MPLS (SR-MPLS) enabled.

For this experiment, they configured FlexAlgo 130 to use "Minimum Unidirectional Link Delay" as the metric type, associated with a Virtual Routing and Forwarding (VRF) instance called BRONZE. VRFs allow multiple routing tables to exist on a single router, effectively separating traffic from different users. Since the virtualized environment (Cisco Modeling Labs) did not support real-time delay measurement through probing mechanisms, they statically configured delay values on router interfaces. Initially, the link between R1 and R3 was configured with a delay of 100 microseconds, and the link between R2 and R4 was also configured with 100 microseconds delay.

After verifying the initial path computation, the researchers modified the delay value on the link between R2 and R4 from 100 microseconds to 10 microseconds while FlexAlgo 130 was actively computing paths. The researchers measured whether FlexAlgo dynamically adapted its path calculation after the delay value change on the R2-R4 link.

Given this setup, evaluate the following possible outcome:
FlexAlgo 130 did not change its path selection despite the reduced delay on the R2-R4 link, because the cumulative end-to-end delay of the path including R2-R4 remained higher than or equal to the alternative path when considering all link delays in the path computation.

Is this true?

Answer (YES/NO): NO